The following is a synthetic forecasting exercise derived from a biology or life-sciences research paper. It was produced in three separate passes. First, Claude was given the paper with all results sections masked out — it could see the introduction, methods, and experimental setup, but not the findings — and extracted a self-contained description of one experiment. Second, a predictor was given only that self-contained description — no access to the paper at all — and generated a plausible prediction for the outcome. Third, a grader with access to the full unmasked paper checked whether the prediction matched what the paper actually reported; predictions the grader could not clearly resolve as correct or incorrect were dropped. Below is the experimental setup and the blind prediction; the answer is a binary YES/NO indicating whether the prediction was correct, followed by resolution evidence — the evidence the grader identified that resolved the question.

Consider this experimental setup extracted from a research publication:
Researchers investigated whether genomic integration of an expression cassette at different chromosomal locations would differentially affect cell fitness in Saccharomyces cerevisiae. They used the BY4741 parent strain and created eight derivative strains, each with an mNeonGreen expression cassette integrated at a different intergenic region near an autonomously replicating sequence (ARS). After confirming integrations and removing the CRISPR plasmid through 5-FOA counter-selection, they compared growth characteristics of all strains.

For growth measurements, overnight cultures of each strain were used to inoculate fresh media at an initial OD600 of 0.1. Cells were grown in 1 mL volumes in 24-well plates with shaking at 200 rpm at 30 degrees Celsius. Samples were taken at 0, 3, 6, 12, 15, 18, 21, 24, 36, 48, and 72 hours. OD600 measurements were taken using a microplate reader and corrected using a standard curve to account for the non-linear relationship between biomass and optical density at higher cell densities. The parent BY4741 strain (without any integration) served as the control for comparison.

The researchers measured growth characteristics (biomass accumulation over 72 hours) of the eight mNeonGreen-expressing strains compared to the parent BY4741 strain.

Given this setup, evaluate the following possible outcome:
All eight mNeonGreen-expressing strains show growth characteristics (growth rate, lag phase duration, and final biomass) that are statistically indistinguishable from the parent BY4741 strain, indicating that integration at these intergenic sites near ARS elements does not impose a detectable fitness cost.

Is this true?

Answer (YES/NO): NO